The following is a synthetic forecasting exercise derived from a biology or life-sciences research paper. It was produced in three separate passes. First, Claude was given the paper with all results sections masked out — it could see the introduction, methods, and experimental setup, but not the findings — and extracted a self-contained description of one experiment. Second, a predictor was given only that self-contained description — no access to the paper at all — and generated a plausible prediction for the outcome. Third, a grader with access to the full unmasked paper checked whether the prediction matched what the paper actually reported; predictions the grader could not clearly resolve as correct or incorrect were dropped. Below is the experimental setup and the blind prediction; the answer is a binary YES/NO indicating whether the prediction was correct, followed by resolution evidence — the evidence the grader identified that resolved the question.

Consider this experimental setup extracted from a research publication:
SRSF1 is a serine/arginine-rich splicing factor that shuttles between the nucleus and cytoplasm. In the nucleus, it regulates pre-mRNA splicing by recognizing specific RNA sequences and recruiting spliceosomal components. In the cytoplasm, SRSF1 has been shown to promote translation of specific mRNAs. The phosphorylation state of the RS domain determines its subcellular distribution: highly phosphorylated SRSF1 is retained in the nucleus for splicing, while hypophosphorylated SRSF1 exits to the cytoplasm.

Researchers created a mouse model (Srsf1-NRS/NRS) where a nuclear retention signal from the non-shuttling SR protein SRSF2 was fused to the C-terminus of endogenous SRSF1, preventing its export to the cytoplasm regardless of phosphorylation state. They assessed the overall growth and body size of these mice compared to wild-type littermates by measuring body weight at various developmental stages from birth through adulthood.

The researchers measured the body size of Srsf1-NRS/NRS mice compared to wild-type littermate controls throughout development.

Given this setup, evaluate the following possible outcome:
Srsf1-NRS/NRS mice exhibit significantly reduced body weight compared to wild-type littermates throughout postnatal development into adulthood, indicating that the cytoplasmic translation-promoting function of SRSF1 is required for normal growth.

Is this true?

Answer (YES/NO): YES